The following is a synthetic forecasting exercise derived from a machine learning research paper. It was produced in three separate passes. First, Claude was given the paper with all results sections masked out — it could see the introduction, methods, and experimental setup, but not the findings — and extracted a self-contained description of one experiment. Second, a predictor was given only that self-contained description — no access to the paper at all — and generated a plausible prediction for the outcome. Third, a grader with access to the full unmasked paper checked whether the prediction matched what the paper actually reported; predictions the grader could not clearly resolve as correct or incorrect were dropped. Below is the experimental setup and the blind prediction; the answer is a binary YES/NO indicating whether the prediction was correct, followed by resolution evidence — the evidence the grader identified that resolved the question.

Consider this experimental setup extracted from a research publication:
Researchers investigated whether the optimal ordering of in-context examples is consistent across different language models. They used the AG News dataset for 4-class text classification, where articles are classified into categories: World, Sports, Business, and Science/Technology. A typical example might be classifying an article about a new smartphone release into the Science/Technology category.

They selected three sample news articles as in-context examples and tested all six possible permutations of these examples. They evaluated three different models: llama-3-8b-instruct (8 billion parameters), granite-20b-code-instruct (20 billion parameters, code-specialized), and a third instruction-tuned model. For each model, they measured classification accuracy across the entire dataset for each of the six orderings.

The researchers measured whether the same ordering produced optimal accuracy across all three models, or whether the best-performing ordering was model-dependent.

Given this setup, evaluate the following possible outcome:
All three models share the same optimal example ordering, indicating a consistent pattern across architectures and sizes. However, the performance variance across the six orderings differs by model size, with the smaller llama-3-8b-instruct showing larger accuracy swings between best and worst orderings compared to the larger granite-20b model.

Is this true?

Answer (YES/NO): NO